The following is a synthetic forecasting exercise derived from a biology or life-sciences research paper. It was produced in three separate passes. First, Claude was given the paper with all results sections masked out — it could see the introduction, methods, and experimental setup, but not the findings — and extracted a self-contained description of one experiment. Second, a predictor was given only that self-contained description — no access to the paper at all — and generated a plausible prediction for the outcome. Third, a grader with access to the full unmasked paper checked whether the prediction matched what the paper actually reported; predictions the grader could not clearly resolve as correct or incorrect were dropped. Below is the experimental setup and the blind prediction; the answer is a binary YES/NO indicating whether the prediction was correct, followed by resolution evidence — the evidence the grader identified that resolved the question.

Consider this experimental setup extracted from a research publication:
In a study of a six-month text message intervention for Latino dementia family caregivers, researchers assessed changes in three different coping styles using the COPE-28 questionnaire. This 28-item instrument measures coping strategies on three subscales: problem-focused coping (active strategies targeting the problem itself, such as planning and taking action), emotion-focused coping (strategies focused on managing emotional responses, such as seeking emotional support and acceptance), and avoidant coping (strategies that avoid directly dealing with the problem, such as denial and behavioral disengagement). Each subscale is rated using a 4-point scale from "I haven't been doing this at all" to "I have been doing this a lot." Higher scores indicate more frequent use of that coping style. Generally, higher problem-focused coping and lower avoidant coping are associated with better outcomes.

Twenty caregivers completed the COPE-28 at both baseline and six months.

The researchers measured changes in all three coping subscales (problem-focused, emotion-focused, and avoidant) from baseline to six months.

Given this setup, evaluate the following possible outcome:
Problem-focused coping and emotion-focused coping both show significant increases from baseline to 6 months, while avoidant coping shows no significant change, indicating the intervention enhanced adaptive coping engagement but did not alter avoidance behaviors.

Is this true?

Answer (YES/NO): NO